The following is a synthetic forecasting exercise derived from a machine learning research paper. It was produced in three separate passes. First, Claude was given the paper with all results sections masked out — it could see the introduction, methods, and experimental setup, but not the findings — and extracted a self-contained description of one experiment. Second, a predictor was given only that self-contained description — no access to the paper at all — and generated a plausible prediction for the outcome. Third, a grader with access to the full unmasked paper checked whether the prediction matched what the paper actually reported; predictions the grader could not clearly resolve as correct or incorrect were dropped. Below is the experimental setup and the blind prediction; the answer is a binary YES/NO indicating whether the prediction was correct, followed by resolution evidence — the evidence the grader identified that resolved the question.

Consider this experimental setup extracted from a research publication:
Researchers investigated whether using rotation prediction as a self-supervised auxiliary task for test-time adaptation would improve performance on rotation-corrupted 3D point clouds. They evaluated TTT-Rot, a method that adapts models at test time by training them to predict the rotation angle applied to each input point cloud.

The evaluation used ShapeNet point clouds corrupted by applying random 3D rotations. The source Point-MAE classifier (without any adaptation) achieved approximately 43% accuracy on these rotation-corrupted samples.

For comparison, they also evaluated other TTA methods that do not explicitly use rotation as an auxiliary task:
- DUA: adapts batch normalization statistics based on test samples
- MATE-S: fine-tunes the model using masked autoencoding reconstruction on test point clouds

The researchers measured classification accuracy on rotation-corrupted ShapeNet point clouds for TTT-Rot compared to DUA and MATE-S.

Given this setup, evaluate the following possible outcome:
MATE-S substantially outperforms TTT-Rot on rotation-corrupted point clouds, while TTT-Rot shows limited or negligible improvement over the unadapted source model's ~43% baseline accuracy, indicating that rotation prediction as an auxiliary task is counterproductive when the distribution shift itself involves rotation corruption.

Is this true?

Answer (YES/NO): NO